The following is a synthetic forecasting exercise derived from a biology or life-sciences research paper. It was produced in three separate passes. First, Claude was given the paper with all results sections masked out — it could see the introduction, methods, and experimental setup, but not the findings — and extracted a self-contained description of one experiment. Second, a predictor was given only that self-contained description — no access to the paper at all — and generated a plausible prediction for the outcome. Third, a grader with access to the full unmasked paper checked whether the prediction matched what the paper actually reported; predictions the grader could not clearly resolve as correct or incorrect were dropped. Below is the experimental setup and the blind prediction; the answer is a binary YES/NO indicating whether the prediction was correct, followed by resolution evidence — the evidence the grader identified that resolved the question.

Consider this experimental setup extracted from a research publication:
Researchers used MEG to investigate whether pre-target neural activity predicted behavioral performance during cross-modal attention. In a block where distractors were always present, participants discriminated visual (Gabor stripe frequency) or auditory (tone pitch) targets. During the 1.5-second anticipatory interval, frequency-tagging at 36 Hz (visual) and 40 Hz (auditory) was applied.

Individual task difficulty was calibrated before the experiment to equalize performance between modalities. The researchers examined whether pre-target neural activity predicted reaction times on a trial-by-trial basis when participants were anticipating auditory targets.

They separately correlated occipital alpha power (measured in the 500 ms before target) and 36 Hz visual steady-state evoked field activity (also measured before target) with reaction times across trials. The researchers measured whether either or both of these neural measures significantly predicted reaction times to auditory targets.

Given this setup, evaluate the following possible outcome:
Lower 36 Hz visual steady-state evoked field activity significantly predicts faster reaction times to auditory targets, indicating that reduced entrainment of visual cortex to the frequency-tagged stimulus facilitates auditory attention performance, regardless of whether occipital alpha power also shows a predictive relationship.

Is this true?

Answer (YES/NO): NO